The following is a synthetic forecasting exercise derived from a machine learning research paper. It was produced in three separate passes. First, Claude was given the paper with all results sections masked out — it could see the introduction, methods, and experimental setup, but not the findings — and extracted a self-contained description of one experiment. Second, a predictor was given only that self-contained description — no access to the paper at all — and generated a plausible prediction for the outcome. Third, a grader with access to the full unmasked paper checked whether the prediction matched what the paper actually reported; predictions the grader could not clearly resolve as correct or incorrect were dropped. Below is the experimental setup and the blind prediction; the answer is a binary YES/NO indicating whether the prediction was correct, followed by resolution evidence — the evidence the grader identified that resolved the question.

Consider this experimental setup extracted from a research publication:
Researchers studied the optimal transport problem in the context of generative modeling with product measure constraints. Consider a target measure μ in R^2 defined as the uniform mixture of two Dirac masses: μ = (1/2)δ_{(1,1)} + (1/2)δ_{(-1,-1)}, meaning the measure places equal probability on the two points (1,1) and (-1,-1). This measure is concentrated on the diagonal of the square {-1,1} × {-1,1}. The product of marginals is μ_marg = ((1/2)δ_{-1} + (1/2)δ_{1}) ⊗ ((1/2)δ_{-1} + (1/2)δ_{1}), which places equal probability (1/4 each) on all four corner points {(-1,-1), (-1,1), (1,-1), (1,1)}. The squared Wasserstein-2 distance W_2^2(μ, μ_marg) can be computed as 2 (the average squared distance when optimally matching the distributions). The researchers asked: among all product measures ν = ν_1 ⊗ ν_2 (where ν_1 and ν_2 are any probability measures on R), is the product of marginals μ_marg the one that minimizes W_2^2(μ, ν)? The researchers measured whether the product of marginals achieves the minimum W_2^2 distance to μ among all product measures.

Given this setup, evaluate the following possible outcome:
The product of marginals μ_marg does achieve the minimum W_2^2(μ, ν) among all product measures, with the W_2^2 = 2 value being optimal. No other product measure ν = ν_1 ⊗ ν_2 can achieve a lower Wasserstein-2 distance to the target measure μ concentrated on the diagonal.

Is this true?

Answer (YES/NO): NO